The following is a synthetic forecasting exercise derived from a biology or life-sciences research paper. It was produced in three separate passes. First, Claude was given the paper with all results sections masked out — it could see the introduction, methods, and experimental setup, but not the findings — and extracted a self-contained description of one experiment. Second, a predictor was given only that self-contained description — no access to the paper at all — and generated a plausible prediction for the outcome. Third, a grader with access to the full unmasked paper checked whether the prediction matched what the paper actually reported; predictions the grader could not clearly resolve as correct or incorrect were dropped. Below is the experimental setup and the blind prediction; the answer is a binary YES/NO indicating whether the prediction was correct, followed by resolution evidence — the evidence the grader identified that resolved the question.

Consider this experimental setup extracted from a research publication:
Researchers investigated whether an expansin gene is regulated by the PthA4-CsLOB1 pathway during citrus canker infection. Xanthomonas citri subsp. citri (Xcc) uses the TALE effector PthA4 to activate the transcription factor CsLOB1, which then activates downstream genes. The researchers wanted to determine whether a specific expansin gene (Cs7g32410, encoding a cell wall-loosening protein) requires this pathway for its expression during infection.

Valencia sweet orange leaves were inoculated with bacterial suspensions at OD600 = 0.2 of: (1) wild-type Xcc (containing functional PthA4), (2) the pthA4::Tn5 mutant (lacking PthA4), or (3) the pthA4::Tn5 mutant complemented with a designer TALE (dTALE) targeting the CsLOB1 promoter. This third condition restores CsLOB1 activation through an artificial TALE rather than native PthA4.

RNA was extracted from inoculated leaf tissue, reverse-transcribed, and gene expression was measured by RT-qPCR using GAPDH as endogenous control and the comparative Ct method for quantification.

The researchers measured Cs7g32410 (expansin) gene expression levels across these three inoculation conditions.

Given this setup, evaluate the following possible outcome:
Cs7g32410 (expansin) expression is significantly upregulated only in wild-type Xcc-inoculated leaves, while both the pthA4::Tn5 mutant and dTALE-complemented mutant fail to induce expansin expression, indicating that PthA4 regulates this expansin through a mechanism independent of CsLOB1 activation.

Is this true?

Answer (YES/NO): NO